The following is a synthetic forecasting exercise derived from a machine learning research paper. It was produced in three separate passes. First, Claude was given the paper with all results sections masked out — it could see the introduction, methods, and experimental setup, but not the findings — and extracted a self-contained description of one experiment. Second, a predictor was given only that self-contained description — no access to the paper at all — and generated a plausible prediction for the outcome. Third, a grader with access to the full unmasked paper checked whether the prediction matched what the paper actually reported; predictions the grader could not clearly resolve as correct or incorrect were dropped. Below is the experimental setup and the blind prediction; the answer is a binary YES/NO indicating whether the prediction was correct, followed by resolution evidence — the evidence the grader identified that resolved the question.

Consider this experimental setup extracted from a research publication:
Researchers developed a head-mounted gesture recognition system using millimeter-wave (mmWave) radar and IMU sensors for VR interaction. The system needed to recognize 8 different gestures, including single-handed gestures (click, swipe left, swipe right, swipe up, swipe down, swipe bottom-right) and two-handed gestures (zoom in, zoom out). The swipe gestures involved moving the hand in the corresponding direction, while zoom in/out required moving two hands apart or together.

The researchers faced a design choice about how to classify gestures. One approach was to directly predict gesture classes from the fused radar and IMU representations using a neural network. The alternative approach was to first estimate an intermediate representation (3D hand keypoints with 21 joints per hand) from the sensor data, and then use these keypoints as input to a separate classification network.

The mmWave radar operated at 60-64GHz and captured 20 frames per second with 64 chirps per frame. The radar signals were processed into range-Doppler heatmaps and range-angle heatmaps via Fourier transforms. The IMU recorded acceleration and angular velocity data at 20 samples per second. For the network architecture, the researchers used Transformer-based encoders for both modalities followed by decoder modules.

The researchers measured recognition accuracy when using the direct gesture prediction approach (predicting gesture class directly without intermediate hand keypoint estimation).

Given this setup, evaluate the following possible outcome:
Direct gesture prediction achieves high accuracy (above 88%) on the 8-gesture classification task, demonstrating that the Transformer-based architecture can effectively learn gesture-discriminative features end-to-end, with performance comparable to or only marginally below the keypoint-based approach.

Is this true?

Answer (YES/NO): NO